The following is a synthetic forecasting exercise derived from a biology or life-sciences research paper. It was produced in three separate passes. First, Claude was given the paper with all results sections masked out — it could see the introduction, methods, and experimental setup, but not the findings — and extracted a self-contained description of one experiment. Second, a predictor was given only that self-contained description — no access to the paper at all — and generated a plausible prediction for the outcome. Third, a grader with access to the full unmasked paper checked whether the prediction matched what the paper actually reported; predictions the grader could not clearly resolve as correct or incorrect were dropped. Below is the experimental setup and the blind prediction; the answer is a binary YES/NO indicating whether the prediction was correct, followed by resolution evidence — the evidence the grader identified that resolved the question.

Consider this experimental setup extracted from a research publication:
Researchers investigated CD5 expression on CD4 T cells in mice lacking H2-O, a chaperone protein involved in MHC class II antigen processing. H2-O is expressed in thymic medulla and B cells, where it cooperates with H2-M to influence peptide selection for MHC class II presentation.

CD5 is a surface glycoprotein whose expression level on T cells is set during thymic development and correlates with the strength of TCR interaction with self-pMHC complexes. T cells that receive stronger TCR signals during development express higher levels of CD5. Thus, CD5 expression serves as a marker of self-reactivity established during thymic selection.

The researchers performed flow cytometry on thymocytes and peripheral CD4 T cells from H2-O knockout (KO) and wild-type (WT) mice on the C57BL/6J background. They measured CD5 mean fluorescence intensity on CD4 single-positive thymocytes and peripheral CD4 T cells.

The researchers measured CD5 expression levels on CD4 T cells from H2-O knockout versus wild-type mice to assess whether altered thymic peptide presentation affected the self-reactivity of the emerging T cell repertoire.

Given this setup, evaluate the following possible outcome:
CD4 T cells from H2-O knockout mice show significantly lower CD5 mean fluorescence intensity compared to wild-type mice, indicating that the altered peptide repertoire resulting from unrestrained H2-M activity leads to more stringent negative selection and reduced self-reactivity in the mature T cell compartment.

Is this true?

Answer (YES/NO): NO